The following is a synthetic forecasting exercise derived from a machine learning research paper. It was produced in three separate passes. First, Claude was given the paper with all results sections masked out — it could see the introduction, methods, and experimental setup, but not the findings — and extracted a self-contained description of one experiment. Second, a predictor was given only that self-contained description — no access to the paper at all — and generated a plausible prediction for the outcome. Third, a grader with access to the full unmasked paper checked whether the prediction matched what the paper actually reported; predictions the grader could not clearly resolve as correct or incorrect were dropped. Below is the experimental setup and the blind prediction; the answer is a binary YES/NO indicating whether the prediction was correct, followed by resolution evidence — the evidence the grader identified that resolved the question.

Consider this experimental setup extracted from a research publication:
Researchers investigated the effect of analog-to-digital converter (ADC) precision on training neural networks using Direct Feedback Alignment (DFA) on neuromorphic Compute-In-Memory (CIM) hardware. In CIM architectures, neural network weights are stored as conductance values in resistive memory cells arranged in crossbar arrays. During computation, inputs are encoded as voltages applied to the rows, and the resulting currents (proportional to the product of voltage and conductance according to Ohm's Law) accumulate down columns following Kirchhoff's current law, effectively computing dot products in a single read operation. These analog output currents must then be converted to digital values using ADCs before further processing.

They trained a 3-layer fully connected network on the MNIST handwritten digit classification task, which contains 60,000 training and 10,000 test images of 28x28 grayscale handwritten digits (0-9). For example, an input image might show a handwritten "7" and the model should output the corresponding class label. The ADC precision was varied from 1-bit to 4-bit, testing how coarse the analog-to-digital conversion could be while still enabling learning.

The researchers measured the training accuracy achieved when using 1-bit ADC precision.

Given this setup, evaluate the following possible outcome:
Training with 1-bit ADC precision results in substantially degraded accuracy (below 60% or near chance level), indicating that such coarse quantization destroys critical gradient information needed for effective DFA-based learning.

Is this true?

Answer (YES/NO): YES